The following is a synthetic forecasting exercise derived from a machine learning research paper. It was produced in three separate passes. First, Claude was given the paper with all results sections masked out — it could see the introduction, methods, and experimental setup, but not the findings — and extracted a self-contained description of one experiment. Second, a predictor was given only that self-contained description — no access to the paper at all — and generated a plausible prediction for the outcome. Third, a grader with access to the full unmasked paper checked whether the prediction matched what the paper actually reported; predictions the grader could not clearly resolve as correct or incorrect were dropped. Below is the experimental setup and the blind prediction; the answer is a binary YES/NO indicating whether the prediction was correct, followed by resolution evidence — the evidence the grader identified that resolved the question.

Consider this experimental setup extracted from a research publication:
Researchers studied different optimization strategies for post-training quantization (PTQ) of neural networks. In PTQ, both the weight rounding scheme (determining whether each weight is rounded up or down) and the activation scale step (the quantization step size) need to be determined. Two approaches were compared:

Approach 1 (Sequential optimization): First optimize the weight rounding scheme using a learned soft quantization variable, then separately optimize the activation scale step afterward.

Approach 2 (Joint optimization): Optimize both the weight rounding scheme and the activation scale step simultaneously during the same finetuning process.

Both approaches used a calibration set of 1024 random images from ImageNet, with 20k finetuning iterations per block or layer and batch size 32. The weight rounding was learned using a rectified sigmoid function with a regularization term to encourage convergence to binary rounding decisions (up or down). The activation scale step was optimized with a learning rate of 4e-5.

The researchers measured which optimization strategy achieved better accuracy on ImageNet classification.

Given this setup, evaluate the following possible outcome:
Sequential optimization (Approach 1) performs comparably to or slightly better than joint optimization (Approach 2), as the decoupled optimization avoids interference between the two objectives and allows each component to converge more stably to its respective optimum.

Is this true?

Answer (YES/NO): NO